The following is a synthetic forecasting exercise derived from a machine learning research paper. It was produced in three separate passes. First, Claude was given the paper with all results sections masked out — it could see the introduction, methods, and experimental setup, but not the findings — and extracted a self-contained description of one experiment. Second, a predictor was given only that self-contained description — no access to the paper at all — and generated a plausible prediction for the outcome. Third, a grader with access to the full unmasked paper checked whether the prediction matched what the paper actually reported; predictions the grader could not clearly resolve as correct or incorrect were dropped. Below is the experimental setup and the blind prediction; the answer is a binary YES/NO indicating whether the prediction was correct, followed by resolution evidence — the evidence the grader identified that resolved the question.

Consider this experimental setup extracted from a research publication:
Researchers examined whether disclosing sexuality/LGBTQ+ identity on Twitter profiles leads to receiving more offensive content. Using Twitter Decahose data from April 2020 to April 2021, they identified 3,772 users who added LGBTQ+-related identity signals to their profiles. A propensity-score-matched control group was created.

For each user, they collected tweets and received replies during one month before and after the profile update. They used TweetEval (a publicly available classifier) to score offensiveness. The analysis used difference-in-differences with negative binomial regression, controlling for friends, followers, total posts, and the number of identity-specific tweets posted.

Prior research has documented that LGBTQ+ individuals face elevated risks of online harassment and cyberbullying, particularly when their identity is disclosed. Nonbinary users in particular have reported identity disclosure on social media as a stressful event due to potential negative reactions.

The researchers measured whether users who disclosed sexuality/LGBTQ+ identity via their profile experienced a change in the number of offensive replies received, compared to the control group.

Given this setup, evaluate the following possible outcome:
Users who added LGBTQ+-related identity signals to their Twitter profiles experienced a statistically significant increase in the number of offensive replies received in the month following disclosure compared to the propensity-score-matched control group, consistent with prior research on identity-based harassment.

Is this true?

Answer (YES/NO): NO